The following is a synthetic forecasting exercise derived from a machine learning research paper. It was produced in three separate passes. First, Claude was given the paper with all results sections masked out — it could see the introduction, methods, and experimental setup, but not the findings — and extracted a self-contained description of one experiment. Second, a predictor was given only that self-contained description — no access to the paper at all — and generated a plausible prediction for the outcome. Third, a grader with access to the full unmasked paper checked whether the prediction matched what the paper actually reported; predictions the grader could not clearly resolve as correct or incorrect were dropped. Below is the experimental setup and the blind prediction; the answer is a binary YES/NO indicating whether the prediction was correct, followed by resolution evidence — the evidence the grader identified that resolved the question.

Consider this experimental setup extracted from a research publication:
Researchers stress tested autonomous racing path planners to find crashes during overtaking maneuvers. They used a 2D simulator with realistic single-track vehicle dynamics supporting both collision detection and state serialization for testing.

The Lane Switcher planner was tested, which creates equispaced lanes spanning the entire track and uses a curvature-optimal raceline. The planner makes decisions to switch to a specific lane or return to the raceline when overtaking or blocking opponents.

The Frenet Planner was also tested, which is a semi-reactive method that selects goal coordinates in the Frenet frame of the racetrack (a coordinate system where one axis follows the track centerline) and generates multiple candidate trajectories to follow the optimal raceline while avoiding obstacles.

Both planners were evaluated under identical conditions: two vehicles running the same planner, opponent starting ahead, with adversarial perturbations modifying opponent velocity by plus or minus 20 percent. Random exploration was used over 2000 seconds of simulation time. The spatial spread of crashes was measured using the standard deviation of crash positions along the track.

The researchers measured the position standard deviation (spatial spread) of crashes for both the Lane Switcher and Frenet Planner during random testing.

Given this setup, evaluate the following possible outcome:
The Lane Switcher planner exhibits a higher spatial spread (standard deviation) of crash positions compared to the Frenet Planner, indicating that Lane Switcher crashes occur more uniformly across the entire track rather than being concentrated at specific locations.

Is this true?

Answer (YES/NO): YES